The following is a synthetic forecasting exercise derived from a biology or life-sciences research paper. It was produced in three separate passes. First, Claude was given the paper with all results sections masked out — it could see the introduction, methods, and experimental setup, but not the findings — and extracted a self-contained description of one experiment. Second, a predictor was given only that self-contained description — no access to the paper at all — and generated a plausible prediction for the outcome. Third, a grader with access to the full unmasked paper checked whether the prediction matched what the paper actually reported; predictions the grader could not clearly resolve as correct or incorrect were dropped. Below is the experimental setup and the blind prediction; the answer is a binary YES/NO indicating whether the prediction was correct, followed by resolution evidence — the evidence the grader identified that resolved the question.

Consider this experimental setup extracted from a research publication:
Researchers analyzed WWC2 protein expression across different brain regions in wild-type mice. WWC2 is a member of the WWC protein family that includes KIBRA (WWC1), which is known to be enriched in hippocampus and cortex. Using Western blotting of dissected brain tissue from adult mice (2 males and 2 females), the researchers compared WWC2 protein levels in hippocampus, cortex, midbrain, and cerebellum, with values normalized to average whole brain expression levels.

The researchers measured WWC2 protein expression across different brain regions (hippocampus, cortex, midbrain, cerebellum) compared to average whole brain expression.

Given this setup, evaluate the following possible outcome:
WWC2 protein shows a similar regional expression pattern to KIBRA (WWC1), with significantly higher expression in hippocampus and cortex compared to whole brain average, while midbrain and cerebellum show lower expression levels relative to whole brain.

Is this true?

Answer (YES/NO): NO